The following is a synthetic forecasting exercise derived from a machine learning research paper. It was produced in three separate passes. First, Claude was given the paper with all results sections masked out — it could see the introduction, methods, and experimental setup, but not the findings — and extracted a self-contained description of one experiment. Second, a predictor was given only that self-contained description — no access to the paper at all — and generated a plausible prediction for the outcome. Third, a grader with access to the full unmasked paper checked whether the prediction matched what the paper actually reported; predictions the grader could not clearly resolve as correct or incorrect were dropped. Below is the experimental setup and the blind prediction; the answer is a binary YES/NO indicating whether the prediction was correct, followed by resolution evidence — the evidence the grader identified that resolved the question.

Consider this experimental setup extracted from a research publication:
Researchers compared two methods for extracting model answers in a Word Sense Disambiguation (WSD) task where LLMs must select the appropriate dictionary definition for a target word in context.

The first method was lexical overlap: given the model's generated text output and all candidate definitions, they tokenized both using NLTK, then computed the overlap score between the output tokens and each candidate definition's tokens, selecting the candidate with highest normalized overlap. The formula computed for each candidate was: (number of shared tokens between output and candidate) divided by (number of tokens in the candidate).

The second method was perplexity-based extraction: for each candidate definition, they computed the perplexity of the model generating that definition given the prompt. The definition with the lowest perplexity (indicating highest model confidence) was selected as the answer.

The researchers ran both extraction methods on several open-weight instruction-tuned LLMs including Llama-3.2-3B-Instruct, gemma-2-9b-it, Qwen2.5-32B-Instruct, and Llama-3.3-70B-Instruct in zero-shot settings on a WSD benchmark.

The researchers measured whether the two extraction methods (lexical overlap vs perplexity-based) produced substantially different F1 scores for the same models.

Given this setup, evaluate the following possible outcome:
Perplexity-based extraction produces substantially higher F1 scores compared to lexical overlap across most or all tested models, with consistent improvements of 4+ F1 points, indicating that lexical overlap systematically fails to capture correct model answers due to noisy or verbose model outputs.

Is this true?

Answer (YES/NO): NO